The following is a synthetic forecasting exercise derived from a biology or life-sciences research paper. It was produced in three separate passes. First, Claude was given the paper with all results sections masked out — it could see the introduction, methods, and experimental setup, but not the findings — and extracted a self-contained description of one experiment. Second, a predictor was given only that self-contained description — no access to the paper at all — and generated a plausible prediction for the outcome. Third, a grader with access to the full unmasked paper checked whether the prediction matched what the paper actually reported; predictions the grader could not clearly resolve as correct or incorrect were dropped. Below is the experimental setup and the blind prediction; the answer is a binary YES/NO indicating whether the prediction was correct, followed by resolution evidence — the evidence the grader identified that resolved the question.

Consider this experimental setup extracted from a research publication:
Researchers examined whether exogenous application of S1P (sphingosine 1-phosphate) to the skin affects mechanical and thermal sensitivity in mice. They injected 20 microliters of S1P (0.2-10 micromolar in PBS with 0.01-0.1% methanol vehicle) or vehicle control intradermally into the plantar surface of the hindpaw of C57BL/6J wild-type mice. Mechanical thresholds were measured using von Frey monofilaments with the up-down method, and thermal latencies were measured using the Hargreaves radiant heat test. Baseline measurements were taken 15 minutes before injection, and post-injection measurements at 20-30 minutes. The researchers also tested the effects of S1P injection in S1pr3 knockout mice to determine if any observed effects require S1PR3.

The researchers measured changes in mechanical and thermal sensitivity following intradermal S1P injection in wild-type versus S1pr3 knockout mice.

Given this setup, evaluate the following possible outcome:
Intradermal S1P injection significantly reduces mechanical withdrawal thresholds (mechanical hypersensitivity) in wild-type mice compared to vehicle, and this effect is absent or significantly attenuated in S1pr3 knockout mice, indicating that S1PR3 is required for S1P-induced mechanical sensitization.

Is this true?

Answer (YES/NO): NO